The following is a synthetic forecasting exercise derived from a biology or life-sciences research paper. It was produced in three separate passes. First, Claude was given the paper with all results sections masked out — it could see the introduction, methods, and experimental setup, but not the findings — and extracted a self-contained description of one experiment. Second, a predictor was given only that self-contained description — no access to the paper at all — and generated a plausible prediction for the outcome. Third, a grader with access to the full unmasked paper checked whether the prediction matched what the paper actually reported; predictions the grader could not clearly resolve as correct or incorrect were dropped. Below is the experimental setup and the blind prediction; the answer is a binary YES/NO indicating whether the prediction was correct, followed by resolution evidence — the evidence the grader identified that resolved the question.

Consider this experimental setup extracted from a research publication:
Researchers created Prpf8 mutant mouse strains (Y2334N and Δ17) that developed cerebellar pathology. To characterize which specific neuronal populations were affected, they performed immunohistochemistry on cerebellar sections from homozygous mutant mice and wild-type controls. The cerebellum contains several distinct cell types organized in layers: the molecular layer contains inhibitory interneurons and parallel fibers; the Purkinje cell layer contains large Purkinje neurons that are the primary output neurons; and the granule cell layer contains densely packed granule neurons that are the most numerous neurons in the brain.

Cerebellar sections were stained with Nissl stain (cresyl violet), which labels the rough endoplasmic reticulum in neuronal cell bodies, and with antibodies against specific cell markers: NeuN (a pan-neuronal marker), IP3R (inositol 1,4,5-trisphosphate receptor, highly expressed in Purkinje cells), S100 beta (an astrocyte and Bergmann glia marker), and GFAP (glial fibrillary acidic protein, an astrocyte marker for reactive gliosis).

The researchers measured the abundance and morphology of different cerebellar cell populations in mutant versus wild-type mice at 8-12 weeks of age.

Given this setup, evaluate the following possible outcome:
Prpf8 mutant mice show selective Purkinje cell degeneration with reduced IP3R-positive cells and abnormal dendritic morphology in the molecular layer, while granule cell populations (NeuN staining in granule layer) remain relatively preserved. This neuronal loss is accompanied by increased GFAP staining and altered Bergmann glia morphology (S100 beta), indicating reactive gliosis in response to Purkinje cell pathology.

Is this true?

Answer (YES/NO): NO